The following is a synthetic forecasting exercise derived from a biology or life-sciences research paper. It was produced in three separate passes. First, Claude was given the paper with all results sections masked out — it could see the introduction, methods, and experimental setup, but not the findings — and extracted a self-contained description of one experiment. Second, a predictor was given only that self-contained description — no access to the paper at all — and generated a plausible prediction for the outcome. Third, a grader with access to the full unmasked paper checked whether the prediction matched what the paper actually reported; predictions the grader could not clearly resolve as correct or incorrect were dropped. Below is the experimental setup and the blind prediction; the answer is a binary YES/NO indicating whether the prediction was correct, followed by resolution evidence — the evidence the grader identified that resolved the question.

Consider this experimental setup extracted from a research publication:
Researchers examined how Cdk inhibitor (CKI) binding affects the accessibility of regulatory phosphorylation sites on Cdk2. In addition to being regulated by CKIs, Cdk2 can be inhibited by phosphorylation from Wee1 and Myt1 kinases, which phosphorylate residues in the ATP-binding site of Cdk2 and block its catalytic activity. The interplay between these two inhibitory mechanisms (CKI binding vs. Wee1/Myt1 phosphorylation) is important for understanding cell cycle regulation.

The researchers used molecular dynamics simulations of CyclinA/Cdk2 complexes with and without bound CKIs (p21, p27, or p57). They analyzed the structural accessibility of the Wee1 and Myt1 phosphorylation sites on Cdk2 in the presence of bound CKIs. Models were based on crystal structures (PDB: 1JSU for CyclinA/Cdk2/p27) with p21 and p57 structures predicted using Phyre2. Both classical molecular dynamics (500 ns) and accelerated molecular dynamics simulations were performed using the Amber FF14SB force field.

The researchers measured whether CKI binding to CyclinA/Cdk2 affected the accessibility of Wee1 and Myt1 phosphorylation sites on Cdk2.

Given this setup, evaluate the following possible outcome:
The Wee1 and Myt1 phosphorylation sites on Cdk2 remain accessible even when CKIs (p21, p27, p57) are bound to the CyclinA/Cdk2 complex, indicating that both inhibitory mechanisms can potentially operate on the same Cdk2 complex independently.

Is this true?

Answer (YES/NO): NO